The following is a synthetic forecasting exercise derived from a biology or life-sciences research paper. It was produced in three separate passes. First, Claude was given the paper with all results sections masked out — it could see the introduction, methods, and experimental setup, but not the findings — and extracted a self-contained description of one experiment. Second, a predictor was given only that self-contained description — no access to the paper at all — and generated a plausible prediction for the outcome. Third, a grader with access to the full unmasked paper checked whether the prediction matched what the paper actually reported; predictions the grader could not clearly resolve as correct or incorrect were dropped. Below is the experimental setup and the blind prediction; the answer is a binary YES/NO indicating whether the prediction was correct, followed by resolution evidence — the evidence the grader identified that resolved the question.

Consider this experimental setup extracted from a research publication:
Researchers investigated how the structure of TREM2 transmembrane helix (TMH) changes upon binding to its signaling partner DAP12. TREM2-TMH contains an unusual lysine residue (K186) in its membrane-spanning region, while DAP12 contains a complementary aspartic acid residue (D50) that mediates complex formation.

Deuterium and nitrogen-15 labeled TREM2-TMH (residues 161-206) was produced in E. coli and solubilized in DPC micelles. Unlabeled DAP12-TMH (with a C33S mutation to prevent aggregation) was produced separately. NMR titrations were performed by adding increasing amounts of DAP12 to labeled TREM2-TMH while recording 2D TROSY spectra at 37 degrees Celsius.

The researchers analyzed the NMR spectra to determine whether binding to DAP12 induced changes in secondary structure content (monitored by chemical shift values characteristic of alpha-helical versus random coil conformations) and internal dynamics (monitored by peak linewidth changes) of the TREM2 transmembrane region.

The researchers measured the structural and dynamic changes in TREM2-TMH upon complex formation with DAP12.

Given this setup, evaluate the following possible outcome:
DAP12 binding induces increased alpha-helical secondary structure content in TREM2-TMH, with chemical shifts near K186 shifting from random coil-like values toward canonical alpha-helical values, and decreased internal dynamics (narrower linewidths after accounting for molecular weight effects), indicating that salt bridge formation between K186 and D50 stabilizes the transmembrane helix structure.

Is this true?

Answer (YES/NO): YES